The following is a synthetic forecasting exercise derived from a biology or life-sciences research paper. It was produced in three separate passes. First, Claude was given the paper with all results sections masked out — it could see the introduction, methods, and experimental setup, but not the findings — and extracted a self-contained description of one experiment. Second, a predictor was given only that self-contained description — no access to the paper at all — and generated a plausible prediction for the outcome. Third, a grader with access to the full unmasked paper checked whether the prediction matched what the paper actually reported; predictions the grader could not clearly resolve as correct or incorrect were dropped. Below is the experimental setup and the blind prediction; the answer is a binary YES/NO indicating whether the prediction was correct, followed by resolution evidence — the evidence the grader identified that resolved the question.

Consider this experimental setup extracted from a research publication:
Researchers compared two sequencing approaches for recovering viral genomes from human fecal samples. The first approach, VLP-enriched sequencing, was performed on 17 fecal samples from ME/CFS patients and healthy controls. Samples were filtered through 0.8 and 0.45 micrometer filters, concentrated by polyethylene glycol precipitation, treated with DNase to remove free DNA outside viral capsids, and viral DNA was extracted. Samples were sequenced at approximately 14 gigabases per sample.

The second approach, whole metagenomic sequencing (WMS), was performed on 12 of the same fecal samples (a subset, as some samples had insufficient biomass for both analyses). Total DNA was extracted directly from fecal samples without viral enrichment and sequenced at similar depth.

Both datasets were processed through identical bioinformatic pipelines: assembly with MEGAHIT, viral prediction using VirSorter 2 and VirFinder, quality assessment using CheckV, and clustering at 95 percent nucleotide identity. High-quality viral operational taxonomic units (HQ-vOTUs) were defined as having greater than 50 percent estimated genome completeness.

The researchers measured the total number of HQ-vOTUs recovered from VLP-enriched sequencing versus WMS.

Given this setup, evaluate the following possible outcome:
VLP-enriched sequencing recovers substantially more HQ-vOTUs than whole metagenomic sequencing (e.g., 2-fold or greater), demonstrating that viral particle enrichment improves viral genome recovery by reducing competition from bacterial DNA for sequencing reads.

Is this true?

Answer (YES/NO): NO